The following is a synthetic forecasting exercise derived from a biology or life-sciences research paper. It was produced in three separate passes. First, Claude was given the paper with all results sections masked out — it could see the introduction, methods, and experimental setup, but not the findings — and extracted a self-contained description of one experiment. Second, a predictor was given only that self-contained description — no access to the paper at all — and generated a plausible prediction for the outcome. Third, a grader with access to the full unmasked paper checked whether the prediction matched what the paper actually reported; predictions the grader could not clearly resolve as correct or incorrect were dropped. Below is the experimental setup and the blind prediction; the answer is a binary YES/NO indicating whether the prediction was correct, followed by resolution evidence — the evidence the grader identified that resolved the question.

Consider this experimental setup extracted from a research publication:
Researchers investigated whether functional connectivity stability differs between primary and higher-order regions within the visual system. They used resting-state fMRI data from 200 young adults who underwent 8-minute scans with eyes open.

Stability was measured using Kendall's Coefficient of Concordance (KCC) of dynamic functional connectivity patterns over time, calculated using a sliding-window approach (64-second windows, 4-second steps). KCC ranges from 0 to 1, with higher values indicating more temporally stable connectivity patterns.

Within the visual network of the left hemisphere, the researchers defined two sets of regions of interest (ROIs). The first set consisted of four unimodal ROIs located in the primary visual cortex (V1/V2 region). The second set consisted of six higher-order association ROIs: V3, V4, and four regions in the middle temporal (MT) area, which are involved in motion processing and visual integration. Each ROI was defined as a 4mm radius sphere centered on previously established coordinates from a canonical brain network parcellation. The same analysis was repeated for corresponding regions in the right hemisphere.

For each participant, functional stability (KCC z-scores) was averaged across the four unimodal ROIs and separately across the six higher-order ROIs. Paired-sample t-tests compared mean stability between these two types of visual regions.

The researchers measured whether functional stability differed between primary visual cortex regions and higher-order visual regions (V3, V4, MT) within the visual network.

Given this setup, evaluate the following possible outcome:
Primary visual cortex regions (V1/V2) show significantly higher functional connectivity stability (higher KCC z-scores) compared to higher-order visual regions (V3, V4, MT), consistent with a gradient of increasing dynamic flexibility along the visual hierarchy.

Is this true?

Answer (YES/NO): NO